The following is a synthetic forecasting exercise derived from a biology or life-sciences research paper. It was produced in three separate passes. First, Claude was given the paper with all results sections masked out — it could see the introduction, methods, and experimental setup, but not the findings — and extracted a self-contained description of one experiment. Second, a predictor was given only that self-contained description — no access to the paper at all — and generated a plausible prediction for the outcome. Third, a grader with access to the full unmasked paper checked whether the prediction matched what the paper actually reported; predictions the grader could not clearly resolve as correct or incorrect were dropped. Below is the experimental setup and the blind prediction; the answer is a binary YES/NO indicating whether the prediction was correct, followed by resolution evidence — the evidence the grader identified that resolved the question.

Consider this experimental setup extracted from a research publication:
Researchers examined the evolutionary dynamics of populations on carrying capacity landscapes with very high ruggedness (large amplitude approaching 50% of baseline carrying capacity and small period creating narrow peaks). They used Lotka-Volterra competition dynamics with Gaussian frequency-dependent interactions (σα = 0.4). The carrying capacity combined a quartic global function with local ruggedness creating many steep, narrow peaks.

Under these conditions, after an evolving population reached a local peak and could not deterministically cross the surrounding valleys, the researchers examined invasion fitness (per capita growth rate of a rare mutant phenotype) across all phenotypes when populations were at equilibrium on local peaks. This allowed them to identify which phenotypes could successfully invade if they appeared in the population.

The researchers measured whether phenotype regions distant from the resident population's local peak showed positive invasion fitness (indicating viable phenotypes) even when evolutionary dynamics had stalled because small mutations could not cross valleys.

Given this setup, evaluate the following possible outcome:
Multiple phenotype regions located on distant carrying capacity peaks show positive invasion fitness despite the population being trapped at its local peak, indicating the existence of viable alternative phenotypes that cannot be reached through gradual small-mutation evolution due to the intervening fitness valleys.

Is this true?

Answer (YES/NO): YES